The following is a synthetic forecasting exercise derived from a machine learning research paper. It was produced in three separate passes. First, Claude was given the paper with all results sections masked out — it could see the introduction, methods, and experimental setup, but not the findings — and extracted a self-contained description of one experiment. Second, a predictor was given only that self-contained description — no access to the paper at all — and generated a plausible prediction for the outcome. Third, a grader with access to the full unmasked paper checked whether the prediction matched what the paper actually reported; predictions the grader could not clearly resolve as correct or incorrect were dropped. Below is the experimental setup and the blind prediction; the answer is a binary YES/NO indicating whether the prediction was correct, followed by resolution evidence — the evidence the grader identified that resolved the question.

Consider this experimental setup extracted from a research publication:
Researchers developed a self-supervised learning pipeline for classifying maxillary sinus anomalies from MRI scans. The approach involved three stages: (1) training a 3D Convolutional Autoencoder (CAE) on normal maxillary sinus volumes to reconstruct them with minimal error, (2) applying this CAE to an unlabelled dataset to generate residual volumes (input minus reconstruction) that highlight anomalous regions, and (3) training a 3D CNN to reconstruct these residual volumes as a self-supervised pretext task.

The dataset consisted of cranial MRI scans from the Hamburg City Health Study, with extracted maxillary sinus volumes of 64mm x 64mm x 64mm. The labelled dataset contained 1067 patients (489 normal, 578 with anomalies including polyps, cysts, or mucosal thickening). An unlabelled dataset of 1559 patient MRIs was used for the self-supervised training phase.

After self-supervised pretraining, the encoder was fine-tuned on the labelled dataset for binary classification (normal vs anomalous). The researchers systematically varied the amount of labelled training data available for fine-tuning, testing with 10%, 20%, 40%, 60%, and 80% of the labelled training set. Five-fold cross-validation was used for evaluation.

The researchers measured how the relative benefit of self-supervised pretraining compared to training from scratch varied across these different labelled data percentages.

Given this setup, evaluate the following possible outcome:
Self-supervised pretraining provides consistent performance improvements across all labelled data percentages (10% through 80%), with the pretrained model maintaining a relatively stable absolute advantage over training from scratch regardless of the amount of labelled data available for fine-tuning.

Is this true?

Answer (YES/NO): NO